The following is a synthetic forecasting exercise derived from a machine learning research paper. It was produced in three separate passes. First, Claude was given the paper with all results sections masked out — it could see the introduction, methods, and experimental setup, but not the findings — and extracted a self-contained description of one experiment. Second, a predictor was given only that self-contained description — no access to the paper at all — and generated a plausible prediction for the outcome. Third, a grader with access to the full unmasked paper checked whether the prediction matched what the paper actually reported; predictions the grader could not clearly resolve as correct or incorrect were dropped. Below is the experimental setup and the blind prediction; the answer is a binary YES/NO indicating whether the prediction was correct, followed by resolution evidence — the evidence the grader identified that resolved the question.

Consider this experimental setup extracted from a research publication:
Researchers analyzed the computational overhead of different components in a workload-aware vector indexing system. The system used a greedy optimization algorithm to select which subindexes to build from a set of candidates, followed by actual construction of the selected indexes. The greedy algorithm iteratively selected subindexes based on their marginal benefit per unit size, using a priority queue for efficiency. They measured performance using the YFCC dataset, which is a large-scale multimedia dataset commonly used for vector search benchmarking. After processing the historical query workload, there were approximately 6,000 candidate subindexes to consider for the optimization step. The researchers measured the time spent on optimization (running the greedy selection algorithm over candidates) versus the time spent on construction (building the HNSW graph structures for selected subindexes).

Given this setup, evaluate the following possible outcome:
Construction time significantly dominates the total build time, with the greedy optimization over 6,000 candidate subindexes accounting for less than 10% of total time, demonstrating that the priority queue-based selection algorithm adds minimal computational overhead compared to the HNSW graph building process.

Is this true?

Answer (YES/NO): YES